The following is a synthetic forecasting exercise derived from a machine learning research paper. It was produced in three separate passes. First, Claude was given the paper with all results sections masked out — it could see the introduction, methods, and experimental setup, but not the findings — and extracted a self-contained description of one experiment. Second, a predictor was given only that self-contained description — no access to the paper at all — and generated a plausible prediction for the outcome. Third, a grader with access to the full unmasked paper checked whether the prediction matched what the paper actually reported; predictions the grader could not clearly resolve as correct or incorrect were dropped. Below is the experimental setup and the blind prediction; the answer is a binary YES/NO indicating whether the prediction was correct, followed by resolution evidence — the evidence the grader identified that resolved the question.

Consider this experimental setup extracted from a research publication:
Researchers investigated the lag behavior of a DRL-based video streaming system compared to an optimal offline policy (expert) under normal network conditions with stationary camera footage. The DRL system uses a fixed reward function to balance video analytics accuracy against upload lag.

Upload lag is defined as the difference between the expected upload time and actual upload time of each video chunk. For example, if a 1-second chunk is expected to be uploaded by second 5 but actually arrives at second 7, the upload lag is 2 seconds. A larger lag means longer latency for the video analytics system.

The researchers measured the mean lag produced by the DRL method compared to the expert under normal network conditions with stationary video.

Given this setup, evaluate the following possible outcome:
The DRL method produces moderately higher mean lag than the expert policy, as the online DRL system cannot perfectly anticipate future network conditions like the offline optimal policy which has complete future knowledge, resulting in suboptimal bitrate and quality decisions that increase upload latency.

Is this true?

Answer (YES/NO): YES